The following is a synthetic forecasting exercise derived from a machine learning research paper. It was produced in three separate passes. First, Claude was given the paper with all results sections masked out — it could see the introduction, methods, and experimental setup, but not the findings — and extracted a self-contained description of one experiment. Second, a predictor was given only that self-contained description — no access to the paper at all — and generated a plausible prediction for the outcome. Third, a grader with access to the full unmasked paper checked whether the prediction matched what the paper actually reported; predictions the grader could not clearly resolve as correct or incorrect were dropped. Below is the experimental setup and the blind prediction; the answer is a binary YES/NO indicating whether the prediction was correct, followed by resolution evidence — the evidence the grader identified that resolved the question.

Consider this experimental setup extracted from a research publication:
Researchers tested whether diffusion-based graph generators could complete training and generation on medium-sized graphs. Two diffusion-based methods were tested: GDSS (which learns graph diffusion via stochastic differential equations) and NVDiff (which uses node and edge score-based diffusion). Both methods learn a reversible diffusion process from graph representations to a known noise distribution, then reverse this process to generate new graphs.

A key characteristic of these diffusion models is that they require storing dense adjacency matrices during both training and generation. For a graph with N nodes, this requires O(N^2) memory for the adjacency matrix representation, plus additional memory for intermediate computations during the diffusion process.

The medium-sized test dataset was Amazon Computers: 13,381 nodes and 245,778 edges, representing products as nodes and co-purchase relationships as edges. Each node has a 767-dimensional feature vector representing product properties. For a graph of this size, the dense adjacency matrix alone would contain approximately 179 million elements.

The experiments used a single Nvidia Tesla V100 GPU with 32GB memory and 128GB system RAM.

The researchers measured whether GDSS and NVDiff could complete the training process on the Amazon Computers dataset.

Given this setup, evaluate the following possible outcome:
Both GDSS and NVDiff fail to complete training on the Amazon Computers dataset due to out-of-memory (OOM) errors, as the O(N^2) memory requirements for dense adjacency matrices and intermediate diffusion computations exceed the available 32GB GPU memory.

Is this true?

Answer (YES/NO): NO